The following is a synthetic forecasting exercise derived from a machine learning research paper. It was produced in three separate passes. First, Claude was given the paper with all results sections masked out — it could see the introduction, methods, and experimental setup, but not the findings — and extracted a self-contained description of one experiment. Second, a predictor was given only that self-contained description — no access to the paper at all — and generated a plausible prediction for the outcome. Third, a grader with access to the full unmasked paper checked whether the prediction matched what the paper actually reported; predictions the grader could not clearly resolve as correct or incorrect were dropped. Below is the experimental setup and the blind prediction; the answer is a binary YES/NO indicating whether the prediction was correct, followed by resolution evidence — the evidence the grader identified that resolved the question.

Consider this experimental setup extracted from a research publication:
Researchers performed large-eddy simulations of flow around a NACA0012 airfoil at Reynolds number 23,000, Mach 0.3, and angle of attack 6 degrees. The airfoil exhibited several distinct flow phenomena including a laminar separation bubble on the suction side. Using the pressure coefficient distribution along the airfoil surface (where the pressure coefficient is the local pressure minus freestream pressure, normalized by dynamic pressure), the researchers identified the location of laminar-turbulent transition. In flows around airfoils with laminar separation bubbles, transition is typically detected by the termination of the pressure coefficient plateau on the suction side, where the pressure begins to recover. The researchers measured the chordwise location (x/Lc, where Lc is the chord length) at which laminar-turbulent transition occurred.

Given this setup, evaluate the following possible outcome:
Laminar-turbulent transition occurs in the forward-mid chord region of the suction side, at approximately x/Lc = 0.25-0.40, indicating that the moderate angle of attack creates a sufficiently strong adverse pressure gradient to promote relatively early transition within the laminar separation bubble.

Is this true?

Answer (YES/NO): NO